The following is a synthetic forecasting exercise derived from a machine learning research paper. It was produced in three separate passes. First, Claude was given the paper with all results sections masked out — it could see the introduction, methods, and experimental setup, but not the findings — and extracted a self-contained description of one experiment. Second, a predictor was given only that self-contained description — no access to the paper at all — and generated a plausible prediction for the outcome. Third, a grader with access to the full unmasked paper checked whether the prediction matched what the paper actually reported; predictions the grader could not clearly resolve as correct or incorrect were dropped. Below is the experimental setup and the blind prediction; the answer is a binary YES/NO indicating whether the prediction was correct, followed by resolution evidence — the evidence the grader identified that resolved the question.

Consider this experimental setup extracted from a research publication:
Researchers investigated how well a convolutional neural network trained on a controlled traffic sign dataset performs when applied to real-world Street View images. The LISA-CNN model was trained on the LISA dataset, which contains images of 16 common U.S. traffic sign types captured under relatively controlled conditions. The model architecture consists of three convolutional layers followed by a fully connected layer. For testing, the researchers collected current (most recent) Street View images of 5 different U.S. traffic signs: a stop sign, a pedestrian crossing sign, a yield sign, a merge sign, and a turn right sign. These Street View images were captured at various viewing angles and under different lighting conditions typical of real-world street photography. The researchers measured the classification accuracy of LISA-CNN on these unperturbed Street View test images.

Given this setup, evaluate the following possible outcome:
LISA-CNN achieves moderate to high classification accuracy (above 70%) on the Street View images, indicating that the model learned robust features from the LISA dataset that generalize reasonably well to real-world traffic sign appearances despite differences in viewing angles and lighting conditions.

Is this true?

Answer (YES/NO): YES